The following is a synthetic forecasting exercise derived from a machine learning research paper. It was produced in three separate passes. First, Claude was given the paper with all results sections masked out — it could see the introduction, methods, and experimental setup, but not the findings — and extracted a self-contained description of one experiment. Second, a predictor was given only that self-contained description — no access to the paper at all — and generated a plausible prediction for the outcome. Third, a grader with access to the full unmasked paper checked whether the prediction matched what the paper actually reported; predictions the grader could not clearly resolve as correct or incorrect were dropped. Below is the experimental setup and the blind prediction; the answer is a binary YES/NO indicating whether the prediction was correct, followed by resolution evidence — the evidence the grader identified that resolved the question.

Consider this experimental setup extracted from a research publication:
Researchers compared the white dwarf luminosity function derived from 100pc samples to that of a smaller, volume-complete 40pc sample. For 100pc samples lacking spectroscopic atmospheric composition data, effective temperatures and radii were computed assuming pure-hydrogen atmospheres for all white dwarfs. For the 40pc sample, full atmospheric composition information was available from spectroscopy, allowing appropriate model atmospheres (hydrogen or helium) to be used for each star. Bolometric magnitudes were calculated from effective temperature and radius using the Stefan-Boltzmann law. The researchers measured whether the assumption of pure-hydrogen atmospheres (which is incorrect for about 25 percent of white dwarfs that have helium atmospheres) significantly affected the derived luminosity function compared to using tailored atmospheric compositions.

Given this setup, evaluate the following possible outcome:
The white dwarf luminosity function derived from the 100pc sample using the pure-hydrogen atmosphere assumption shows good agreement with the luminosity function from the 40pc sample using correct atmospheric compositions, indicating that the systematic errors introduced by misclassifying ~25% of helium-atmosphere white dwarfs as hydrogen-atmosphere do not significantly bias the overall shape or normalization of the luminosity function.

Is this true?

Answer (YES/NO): YES